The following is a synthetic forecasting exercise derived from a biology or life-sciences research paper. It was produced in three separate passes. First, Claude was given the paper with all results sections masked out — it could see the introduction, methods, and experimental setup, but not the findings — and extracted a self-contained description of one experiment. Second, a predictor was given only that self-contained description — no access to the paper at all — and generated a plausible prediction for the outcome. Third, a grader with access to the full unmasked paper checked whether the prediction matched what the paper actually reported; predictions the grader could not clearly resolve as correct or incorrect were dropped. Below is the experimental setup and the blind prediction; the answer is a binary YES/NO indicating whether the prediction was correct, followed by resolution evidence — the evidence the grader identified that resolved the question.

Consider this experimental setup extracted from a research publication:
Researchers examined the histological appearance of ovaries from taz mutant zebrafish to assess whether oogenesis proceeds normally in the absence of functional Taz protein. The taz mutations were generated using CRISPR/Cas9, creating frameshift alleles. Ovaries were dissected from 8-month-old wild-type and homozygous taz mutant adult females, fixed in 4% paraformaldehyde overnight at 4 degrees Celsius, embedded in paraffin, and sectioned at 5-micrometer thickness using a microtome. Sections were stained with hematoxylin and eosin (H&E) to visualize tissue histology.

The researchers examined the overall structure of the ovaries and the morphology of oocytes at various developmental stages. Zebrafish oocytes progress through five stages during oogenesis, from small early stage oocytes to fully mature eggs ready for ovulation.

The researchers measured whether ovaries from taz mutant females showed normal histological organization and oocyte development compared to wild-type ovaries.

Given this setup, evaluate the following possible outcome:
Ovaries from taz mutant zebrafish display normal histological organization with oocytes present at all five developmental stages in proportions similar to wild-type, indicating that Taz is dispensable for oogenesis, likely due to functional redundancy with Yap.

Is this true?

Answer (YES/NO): NO